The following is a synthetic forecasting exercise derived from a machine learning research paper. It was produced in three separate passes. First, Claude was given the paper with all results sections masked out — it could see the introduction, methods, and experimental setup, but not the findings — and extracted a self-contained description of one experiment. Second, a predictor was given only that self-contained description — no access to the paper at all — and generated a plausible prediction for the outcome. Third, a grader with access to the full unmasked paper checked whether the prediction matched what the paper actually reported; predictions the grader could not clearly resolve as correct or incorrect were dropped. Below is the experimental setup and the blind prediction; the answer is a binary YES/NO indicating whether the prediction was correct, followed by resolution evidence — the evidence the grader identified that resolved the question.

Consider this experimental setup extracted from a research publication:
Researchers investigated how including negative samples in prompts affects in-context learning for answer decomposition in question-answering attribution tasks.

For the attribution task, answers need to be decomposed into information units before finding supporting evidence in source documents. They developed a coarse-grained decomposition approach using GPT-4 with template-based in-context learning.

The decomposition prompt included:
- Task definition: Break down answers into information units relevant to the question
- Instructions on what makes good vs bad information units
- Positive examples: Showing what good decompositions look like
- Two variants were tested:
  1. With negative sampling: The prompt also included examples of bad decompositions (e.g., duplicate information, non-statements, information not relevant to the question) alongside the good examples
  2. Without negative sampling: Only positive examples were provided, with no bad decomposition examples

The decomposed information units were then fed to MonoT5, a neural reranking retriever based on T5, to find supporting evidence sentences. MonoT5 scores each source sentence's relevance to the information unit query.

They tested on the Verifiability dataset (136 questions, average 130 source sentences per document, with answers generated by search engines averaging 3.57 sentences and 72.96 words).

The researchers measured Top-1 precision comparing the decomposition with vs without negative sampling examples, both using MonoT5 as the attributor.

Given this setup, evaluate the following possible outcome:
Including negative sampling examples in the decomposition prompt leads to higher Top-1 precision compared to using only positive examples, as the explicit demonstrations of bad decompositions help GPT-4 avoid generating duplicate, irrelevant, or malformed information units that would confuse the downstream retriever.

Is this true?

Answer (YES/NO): YES